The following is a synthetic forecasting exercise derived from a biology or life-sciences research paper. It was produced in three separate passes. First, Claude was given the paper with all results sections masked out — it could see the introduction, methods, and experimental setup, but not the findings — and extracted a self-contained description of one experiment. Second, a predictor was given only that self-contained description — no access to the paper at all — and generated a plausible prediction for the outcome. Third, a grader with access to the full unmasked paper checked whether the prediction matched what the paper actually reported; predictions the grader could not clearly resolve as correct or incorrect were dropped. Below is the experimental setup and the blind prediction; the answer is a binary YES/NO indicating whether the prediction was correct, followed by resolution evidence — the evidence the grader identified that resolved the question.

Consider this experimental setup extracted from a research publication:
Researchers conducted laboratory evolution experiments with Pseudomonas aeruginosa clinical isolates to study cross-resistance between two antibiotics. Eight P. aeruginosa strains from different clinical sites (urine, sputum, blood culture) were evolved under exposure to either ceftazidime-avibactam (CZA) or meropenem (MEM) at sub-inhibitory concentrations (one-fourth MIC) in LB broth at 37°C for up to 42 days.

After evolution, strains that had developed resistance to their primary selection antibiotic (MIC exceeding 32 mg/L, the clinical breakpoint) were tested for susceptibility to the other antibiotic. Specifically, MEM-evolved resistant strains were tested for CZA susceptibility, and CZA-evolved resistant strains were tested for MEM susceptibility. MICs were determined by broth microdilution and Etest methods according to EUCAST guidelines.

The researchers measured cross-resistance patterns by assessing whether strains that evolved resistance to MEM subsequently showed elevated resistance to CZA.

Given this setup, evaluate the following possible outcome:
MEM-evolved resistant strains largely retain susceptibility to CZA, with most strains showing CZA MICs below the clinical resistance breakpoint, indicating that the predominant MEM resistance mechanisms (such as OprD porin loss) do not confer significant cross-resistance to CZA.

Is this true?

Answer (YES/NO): YES